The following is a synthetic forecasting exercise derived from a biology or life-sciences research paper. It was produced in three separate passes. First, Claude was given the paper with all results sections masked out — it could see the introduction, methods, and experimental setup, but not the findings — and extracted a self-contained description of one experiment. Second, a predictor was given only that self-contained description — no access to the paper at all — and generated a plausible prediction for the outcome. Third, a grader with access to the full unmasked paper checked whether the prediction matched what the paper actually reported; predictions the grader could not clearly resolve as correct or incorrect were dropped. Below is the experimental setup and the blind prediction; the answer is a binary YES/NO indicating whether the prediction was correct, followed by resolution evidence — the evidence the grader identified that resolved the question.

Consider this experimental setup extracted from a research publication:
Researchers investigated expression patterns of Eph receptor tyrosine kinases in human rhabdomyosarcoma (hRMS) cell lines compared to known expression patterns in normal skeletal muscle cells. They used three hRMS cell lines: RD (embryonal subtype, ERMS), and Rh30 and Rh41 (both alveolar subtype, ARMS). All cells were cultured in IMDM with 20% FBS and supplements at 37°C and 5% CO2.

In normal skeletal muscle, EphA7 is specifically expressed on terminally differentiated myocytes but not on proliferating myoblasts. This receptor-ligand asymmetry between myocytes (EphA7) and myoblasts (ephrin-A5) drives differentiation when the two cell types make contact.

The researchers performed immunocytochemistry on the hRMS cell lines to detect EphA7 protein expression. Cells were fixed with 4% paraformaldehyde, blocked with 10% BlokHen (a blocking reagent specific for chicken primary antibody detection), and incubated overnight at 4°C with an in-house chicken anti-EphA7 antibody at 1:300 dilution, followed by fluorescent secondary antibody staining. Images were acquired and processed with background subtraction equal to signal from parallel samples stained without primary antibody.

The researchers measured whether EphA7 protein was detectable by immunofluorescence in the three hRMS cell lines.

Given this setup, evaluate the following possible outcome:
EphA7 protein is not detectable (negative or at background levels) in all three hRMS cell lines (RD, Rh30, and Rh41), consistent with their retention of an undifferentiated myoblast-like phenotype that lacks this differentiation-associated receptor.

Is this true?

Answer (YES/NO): NO